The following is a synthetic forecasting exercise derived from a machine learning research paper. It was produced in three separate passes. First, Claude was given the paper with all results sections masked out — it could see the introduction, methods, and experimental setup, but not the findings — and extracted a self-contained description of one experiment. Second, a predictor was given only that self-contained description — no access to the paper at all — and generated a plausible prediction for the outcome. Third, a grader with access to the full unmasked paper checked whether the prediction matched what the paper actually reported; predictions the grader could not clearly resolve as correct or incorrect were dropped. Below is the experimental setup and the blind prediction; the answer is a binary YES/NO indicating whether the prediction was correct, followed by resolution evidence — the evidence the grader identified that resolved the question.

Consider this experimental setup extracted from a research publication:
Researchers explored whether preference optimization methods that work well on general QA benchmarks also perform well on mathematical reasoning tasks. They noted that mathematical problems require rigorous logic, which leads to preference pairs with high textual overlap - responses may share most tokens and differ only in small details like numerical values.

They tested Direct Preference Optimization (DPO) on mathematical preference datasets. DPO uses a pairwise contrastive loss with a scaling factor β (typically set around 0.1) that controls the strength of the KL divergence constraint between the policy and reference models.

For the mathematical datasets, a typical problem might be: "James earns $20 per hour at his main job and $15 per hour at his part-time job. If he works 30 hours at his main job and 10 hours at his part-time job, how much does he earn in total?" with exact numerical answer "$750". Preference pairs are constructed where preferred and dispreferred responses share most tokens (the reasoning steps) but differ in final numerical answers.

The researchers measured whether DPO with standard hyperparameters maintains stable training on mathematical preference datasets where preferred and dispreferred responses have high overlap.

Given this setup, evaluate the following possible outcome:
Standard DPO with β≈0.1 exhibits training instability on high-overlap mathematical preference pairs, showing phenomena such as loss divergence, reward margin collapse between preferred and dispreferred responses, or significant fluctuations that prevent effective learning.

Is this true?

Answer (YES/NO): YES